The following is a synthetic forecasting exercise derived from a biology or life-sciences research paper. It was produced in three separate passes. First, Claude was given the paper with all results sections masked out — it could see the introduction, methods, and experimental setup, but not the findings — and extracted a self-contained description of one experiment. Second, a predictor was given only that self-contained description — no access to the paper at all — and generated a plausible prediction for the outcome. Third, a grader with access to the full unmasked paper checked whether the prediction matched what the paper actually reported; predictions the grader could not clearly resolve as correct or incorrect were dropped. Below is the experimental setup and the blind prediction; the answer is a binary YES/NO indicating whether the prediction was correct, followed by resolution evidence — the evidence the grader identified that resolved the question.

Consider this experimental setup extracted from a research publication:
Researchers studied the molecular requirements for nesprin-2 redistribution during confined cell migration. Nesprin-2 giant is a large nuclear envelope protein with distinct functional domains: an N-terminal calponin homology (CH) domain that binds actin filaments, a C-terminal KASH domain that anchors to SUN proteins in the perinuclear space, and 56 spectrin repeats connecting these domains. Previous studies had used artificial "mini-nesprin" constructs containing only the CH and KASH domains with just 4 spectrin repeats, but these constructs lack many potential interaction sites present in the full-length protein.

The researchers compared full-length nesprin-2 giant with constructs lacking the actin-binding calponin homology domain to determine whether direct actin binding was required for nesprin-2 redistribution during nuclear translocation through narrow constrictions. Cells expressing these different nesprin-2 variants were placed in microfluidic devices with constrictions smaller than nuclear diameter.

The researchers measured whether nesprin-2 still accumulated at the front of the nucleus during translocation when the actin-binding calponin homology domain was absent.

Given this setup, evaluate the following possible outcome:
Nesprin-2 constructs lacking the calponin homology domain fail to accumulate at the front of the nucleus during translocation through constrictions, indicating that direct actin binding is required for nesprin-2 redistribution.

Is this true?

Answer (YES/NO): YES